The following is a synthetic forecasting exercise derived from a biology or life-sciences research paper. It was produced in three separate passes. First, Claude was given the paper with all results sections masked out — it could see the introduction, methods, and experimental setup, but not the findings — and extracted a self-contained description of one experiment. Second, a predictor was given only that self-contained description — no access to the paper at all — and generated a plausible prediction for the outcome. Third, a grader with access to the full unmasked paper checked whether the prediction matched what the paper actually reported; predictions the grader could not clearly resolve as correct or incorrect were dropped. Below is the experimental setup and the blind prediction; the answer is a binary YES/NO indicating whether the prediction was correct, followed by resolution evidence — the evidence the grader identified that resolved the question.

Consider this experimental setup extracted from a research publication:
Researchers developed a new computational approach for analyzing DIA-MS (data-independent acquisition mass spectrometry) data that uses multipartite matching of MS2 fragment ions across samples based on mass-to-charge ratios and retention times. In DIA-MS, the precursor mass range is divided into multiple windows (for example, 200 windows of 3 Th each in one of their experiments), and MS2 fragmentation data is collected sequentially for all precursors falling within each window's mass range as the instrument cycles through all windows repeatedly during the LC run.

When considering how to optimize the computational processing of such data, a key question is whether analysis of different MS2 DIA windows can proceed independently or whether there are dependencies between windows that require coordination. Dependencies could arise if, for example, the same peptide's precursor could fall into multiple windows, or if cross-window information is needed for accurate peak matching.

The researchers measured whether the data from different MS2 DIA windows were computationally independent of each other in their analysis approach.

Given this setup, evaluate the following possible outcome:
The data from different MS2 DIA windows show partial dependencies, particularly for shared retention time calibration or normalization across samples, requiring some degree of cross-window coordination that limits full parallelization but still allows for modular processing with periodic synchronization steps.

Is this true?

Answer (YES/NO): NO